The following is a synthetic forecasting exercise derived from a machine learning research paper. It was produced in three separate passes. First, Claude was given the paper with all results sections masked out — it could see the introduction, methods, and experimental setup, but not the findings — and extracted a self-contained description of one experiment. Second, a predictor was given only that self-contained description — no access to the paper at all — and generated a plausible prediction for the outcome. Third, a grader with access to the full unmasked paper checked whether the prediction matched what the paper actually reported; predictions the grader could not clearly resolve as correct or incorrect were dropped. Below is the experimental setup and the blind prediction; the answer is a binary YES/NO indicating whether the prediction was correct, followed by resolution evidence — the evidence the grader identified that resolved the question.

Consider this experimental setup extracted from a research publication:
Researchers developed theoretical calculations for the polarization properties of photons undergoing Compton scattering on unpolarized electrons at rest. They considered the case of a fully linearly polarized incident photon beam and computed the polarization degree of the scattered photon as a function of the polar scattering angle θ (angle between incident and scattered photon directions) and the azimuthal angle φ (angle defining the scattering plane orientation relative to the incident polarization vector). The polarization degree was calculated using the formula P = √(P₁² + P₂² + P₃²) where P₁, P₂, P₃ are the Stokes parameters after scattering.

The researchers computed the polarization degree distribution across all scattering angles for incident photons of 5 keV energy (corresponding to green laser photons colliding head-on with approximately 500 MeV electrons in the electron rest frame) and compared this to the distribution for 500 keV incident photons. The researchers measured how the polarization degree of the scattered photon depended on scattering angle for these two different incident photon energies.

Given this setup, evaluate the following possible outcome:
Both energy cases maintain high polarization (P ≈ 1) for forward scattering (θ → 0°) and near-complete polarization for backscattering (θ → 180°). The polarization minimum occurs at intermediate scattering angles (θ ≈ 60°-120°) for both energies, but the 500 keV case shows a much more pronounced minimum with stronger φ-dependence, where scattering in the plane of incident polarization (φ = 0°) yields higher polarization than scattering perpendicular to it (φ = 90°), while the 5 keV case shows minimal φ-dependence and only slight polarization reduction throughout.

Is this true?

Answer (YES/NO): NO